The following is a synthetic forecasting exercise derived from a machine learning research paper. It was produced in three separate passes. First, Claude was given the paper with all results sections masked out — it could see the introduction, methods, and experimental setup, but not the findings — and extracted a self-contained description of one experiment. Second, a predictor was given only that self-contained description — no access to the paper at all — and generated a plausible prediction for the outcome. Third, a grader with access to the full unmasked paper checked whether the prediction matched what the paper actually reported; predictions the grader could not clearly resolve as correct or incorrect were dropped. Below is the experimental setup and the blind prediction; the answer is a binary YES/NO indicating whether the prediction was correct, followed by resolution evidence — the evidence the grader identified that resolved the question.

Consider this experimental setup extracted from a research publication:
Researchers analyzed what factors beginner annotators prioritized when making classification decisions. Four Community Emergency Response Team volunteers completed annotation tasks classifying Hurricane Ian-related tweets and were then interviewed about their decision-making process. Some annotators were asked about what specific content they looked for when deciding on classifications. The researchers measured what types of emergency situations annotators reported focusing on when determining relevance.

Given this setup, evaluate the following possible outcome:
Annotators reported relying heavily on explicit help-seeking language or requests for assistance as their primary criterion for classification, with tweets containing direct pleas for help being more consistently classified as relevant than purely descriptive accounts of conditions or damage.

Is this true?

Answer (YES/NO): NO